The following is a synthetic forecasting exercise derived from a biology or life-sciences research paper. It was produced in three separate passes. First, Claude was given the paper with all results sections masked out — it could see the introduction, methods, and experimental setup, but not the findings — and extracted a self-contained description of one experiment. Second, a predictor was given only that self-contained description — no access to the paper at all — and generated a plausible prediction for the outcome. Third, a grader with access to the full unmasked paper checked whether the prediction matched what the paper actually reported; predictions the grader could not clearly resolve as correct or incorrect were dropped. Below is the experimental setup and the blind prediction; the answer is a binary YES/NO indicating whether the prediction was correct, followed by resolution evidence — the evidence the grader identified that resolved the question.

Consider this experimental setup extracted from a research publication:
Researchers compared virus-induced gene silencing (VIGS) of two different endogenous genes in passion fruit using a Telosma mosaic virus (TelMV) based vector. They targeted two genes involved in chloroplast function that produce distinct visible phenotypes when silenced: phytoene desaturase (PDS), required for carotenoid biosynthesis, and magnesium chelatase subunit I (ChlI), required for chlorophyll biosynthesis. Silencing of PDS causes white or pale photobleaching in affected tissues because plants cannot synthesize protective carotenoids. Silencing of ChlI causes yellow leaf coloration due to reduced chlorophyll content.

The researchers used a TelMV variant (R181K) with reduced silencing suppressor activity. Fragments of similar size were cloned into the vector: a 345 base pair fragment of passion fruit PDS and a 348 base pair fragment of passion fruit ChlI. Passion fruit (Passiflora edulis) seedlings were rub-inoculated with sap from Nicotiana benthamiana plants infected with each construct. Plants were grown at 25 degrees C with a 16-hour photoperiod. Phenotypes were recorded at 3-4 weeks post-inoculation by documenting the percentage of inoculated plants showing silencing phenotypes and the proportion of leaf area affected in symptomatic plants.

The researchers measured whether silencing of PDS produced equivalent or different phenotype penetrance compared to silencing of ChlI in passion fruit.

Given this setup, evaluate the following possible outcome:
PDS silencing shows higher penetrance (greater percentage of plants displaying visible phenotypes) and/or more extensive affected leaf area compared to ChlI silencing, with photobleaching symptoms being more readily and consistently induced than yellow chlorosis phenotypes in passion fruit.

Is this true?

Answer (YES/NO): NO